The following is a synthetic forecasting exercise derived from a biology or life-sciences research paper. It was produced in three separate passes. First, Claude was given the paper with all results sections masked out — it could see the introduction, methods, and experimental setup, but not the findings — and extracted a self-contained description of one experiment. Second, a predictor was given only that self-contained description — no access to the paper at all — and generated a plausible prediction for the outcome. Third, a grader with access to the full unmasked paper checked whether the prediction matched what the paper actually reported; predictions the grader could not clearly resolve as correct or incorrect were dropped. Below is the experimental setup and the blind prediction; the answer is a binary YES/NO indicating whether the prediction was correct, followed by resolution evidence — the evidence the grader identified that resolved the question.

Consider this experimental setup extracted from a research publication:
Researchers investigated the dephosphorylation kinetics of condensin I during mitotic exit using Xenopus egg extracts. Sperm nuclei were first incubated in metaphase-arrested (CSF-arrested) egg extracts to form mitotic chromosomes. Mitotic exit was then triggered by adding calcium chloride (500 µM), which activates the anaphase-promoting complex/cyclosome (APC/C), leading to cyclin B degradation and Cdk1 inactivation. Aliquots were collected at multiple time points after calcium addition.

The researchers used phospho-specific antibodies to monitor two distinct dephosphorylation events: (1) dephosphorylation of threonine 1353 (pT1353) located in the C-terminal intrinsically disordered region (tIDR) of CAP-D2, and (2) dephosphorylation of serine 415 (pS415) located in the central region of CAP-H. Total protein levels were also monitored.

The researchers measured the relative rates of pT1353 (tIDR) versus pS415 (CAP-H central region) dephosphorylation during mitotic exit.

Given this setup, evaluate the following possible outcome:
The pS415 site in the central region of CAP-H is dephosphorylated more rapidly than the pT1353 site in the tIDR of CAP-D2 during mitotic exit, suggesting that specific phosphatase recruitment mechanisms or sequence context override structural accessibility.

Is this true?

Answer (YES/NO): NO